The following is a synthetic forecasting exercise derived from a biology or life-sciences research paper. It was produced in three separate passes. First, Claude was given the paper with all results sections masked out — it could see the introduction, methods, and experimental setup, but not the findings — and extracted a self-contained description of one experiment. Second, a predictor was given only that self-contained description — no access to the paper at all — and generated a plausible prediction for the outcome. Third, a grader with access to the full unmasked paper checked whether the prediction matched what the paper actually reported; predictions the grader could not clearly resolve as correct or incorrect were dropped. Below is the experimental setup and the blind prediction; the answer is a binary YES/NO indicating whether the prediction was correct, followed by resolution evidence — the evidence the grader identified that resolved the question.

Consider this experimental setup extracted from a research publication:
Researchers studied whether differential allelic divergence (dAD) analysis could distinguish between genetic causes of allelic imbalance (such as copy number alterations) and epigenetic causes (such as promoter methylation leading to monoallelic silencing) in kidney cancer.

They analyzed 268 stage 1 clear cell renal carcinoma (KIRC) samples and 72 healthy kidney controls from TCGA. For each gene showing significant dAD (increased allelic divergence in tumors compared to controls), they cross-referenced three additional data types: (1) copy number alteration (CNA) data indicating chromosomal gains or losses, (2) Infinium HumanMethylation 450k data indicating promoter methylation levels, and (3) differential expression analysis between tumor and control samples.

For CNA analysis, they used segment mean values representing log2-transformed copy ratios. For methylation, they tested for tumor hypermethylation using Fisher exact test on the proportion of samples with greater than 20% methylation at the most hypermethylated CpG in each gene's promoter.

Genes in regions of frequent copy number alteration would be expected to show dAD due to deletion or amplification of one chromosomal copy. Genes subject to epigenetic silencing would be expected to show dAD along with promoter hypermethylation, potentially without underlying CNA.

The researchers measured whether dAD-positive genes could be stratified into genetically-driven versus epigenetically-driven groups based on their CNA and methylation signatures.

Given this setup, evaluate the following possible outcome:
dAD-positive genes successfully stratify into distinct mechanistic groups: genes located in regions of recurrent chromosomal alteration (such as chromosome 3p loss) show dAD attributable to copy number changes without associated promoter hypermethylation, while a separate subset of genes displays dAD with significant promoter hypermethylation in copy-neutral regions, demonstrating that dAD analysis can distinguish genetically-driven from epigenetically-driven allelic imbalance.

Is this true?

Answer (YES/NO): NO